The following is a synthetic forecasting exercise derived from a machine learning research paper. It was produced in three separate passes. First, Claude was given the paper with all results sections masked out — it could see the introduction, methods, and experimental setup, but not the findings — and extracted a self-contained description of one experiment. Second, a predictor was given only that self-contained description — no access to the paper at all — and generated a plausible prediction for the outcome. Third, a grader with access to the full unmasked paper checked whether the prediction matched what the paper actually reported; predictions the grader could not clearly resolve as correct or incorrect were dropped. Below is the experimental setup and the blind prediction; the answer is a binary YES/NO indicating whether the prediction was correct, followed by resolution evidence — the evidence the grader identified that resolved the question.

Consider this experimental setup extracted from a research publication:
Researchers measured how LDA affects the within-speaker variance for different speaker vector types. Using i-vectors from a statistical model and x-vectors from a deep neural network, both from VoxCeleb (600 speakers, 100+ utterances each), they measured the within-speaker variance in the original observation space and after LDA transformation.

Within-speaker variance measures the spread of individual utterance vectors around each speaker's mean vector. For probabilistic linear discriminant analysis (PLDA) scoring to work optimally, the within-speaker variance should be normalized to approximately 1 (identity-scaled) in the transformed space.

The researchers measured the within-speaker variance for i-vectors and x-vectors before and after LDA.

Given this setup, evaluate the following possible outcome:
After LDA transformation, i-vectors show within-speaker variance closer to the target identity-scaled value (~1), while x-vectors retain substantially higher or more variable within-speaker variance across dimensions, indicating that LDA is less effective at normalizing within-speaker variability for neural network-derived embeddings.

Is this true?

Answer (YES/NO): NO